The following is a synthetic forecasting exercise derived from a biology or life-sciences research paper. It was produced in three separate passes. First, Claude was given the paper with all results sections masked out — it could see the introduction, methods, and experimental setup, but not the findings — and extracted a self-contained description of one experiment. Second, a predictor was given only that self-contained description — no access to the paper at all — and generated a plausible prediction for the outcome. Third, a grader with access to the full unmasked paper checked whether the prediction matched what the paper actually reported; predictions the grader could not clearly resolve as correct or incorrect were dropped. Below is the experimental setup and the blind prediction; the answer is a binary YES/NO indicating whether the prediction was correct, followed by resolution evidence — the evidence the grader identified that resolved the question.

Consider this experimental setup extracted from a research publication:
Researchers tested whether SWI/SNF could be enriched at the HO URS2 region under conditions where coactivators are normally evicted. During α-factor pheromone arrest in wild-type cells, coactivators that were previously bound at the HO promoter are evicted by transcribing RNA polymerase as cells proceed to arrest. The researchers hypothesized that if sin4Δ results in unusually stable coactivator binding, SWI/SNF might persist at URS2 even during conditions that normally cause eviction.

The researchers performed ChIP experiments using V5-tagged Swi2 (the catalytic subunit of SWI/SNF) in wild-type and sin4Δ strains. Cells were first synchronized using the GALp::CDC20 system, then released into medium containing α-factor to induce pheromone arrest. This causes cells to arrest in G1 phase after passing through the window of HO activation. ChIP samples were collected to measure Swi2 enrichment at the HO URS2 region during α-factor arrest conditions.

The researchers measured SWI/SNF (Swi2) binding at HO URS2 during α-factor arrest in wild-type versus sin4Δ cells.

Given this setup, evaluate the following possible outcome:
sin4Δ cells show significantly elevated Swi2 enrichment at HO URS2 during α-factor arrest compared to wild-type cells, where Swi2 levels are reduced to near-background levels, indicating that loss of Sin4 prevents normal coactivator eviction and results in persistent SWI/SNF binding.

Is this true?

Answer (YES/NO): YES